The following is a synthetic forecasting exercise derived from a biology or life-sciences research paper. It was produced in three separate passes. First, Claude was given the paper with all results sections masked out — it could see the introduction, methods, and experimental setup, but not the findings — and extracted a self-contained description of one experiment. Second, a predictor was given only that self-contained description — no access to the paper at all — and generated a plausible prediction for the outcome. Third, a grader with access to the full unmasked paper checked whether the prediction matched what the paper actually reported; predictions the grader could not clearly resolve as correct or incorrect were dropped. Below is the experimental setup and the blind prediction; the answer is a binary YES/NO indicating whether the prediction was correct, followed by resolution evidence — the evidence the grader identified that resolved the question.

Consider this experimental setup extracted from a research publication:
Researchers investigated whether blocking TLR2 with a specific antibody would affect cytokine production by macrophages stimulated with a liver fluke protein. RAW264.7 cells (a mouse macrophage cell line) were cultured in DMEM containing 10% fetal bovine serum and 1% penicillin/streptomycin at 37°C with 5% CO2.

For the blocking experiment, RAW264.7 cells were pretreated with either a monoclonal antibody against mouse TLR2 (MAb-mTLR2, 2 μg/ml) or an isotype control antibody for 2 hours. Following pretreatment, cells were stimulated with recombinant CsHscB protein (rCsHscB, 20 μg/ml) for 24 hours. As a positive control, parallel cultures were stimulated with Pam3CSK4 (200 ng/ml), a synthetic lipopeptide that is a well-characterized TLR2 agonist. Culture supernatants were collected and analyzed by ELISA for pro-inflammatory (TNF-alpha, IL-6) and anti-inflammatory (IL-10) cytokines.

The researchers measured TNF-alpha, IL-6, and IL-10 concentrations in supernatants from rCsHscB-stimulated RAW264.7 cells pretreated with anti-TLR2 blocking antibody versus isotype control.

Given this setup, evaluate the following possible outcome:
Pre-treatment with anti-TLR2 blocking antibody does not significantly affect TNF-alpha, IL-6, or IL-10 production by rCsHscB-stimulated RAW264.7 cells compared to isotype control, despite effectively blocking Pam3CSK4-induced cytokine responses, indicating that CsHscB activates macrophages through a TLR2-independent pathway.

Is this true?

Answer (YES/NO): NO